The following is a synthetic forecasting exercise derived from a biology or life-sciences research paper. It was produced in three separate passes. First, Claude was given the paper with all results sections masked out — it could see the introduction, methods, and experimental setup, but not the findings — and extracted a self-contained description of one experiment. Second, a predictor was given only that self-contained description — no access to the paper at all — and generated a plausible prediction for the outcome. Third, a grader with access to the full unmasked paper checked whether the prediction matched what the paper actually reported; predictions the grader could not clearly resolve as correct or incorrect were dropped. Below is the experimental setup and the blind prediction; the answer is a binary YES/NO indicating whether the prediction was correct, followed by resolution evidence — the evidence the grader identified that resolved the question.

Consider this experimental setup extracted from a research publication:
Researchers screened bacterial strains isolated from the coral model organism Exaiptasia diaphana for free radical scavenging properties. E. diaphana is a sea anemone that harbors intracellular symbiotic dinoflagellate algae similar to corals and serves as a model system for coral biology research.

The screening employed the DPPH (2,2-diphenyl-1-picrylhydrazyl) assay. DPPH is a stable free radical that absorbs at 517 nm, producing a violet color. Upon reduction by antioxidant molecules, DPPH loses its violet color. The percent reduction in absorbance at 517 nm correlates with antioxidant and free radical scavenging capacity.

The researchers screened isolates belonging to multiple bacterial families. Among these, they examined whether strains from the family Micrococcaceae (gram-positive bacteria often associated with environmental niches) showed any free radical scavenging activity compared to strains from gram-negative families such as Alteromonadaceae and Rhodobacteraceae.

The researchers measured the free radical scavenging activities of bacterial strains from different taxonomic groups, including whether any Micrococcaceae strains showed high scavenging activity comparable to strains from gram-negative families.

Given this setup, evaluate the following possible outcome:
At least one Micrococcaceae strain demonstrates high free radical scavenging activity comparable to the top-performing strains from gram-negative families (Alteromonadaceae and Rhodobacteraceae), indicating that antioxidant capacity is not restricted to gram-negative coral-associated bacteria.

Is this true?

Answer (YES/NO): YES